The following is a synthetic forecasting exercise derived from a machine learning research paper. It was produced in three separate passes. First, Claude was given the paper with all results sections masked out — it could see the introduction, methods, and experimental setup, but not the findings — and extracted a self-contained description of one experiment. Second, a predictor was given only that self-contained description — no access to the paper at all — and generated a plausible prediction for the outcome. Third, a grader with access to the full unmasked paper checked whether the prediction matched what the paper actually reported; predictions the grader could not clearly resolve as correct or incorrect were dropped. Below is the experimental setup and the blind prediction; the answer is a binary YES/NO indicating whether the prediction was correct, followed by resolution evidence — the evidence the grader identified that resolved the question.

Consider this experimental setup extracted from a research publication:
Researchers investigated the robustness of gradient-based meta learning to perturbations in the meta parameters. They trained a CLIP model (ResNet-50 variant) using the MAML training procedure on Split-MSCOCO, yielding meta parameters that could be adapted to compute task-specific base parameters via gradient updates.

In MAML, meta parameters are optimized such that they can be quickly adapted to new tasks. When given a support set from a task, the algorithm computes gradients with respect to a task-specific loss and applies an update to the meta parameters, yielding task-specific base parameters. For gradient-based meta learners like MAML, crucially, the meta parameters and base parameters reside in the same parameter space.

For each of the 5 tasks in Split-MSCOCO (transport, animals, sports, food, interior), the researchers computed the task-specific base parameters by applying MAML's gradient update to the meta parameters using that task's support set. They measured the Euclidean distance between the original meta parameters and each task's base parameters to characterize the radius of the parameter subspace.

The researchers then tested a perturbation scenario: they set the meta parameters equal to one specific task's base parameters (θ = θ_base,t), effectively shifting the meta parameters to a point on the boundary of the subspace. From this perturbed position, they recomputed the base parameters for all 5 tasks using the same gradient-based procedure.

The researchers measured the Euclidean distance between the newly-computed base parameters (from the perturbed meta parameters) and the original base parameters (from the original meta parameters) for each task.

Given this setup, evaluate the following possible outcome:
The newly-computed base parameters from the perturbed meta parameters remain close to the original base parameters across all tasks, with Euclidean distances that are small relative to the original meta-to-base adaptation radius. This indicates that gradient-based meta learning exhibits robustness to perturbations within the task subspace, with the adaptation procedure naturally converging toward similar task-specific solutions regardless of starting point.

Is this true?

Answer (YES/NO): YES